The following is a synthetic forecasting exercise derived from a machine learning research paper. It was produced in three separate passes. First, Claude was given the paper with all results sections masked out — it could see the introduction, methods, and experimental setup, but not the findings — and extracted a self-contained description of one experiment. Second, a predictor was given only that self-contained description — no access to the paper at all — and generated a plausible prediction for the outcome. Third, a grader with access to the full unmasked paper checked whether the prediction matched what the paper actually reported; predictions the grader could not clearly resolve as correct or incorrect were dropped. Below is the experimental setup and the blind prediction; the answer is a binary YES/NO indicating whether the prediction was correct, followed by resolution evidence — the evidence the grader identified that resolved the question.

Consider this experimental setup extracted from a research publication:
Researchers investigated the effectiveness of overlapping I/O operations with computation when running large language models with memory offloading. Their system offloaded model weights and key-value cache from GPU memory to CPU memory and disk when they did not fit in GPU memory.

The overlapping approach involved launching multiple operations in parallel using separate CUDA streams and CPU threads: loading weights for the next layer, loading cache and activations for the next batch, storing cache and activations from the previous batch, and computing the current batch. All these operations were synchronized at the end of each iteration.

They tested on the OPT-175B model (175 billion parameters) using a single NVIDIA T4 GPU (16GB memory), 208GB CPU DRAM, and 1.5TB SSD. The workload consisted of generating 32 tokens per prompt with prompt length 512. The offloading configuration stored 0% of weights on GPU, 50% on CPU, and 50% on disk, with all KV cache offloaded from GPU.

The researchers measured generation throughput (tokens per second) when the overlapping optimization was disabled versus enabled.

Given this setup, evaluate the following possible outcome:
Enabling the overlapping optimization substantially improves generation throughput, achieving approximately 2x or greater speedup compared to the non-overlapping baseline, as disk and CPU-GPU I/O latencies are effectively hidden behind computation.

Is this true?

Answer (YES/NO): NO